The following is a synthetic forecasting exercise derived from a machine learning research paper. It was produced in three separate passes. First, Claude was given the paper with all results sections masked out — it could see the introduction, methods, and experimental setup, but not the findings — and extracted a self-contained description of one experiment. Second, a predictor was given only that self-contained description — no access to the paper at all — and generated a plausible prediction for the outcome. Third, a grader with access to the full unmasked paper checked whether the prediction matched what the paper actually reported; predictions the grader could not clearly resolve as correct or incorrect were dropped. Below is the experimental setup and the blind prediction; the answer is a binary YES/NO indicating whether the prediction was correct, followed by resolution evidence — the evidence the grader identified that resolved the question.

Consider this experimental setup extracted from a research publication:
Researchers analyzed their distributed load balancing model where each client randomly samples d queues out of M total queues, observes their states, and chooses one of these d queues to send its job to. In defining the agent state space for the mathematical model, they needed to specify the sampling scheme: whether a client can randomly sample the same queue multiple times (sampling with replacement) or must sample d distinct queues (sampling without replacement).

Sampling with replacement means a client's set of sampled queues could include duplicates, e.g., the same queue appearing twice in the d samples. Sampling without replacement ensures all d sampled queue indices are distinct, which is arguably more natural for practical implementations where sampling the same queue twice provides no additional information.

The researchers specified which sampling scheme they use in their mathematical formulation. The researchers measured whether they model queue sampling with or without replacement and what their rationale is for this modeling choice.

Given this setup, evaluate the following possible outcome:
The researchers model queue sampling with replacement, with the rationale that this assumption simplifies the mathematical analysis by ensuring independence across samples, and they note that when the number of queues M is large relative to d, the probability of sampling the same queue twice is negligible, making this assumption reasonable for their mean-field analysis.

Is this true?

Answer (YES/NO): YES